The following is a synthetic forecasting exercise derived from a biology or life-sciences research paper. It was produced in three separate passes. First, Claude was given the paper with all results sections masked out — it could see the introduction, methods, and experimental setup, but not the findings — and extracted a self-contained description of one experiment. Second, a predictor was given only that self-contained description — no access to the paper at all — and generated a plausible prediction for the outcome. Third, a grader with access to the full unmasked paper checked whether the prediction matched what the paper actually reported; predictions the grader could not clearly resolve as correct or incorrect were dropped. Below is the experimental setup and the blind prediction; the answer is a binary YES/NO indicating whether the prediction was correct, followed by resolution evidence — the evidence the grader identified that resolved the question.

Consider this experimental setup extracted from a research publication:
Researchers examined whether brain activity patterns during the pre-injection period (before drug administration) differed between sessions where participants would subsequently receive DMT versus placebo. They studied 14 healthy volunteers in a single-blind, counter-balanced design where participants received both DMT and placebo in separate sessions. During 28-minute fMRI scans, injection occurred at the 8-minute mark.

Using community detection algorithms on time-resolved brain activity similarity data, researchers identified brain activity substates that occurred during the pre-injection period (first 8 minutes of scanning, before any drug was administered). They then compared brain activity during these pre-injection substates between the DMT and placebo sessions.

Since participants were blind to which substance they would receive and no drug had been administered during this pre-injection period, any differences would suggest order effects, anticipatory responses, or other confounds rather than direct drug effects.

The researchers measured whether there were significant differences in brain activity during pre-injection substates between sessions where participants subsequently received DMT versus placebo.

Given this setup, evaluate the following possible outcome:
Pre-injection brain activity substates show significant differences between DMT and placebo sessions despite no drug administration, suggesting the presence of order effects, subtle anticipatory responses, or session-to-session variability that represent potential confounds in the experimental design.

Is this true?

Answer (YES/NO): NO